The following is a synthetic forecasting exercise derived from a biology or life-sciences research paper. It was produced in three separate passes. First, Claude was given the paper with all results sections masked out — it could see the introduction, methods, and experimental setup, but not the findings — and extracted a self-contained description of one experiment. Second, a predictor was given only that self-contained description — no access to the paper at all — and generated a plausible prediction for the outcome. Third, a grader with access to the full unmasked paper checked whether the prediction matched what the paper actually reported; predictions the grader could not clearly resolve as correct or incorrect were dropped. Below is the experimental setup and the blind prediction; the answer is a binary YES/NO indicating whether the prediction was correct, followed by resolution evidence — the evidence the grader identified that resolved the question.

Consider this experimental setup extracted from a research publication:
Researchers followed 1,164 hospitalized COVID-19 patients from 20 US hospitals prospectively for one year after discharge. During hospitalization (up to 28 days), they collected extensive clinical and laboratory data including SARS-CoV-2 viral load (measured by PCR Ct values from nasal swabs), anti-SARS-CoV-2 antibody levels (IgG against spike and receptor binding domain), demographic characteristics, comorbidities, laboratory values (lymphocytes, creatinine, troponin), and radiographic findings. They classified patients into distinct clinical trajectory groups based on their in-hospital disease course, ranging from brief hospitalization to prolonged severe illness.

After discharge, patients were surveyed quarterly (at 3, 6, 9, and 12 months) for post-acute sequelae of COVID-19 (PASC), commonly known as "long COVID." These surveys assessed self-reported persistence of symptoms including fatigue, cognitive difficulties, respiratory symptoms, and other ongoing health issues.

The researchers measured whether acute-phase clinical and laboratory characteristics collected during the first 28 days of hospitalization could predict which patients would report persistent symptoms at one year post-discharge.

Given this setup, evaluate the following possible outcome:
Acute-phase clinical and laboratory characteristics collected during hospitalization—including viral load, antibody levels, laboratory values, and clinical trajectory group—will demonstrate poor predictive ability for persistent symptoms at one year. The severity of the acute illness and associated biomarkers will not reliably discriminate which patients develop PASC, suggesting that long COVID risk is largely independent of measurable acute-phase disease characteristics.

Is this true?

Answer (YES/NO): YES